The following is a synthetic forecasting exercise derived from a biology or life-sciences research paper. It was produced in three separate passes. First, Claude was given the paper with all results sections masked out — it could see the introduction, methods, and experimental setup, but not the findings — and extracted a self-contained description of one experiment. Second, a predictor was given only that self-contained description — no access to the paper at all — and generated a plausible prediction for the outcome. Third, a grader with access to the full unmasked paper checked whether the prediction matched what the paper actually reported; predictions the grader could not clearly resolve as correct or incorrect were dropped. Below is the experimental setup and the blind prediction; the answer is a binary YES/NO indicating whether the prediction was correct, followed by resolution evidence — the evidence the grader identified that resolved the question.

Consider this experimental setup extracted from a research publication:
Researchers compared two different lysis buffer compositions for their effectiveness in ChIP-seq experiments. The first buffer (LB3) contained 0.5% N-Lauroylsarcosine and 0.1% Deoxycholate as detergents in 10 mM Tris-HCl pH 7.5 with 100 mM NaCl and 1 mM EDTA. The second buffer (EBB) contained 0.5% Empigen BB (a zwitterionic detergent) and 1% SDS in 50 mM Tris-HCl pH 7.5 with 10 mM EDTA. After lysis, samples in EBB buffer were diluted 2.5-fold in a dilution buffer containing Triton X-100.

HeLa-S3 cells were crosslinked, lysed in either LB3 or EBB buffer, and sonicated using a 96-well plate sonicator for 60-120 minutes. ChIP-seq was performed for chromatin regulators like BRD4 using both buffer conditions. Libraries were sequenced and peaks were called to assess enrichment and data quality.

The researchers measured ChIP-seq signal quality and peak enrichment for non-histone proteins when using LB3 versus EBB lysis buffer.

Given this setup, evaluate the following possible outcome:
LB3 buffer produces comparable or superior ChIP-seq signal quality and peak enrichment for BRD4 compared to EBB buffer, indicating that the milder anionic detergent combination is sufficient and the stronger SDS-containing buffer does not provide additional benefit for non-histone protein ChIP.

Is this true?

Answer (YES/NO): YES